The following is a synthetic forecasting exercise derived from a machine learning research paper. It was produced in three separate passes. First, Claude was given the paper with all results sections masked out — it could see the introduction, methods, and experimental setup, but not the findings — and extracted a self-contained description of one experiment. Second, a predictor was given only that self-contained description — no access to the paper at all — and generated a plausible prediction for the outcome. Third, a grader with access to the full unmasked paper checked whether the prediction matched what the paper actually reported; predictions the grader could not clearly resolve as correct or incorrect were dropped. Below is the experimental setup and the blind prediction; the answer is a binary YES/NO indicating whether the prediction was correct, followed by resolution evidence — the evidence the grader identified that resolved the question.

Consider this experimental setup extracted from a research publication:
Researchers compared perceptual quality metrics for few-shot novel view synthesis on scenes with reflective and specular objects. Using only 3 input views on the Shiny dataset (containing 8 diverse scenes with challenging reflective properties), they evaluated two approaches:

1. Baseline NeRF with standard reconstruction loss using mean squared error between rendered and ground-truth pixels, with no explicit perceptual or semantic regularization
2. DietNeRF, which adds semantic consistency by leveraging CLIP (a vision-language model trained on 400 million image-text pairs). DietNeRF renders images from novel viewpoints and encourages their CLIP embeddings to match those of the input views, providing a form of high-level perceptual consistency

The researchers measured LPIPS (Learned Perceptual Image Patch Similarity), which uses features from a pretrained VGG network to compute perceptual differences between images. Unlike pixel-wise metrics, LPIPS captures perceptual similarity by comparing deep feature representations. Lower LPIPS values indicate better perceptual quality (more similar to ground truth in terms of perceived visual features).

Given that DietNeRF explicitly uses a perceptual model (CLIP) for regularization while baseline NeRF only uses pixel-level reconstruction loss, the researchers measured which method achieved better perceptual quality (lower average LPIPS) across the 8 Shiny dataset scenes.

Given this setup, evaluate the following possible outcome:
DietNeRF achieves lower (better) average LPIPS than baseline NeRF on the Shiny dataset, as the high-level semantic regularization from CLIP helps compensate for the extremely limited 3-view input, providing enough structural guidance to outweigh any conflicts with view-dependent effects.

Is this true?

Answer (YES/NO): NO